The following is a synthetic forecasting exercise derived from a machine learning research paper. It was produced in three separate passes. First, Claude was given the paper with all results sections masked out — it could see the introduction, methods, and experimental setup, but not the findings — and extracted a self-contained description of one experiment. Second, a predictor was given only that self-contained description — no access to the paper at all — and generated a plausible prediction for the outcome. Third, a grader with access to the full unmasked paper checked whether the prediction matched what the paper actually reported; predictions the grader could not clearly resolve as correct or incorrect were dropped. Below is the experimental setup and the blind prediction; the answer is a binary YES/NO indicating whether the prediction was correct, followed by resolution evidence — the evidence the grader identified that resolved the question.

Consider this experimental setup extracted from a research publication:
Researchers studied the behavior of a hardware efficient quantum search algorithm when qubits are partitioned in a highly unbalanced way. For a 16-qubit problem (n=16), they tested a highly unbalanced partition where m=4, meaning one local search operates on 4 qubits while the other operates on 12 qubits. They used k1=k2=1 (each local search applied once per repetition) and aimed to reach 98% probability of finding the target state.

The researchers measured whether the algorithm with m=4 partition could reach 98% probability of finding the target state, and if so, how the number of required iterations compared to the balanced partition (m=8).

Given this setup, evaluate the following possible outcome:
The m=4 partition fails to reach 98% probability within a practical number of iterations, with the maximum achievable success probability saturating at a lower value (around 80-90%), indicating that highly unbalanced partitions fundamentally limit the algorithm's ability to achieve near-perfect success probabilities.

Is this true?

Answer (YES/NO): NO